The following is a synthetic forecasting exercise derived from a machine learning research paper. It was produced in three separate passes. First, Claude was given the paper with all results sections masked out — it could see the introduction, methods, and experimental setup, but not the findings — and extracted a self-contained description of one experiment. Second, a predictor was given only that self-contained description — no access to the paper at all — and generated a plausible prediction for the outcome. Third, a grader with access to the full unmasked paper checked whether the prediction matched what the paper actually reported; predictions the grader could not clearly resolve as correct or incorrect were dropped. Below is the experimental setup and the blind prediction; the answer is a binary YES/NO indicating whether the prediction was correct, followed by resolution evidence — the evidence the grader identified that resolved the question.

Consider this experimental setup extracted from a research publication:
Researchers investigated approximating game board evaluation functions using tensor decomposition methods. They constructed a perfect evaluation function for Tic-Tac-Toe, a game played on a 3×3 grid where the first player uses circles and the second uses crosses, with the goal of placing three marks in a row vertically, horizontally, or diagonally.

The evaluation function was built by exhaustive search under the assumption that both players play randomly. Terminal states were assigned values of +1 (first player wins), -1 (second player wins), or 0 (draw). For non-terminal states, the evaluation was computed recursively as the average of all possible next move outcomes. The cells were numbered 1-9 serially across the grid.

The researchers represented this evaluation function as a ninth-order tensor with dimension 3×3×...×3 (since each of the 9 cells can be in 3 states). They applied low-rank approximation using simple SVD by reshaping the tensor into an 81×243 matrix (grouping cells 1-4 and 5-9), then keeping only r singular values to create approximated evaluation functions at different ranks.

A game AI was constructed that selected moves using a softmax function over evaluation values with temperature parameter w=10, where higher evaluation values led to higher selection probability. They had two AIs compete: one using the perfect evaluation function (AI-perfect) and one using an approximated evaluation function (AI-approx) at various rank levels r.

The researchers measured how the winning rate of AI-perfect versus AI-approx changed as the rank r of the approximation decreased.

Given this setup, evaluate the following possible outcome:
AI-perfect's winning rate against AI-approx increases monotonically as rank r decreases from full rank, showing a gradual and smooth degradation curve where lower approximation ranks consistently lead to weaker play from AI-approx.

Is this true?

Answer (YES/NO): NO